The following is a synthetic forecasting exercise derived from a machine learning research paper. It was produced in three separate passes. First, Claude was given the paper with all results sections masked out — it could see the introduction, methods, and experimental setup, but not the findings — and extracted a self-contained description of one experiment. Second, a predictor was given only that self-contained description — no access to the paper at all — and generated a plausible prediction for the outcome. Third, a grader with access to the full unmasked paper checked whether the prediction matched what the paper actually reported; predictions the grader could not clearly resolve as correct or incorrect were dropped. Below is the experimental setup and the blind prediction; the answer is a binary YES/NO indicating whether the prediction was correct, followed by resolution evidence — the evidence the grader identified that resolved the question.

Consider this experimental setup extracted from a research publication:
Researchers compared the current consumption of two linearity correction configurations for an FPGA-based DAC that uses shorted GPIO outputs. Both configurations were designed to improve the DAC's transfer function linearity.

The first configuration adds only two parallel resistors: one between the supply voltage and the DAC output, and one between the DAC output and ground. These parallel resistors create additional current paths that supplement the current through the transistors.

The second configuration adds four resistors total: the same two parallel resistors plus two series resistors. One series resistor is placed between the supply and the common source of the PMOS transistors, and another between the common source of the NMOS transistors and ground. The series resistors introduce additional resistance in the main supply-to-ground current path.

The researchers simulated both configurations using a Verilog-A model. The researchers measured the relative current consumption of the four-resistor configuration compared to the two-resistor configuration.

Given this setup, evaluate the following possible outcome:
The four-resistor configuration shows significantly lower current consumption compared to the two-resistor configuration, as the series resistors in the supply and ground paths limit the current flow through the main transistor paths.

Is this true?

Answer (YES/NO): YES